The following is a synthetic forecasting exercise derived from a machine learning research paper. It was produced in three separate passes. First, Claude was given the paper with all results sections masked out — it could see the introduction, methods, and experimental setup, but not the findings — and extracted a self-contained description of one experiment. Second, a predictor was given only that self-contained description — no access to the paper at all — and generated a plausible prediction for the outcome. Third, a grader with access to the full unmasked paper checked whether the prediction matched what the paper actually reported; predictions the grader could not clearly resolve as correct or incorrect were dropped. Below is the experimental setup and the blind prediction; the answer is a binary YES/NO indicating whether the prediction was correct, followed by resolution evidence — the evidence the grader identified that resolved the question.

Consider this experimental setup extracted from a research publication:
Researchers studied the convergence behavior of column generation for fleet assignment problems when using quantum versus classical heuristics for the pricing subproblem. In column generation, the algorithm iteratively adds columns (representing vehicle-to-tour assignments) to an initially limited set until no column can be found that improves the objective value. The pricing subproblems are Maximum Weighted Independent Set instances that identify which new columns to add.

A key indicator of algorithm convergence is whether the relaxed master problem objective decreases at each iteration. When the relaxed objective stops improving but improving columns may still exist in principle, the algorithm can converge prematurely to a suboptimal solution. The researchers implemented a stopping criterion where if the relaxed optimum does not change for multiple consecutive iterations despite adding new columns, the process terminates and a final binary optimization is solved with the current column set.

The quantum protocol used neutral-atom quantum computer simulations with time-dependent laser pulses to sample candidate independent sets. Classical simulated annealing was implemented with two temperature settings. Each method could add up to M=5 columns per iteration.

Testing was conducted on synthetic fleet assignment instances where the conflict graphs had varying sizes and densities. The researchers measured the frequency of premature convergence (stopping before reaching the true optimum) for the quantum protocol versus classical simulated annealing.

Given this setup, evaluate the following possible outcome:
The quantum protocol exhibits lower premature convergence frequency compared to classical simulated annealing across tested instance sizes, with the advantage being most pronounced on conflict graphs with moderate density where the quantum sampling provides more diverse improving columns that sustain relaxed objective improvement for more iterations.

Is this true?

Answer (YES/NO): NO